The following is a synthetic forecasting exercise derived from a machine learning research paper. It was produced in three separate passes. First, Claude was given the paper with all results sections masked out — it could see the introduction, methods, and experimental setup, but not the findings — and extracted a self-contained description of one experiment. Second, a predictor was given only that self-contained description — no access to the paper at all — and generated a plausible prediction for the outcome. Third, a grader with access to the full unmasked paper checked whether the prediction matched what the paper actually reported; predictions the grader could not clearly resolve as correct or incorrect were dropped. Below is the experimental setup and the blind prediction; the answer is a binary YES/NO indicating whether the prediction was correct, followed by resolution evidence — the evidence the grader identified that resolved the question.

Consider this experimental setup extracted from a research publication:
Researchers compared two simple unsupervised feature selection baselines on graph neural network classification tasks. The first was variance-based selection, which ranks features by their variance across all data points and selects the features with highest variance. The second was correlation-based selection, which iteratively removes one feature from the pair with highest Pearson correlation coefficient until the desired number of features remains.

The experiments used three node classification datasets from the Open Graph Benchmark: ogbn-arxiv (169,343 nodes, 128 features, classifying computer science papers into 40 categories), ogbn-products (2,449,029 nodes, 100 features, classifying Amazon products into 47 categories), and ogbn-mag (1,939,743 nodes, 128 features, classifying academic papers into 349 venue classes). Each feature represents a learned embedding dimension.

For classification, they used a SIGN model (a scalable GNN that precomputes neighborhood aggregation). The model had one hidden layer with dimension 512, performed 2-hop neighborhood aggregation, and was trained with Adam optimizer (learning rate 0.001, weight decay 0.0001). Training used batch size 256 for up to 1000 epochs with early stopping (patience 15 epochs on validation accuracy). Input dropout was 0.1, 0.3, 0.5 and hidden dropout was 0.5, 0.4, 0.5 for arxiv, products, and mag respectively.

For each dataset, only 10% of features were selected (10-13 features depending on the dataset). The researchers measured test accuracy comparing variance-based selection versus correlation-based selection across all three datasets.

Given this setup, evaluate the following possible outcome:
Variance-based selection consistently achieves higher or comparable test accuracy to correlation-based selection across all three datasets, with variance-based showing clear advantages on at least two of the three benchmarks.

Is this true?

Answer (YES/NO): YES